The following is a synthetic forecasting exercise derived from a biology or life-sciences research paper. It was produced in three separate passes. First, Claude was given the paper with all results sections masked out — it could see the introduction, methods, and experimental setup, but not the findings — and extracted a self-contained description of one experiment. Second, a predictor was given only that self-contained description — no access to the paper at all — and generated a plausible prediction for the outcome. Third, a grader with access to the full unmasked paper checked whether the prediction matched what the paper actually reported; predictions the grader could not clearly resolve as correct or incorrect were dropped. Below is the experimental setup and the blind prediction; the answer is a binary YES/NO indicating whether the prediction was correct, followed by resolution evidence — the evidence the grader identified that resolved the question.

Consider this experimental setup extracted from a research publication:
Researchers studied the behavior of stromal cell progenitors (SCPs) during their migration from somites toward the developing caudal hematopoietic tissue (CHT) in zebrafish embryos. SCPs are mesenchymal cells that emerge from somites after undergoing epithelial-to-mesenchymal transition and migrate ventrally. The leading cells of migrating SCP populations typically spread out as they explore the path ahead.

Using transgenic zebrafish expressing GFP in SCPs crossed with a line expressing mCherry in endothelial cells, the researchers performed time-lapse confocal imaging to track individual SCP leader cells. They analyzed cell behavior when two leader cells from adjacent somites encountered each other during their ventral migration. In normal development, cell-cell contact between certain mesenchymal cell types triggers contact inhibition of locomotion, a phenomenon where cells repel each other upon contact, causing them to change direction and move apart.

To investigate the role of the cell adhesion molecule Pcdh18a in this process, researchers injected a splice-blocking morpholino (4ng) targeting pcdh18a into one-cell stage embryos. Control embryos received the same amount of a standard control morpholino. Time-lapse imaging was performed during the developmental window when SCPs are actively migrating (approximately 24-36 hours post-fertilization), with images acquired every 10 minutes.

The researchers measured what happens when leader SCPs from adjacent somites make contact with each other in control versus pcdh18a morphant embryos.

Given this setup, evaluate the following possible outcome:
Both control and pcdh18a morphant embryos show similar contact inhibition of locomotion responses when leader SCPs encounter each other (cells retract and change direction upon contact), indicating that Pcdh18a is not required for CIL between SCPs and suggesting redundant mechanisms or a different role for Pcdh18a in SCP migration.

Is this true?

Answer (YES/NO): NO